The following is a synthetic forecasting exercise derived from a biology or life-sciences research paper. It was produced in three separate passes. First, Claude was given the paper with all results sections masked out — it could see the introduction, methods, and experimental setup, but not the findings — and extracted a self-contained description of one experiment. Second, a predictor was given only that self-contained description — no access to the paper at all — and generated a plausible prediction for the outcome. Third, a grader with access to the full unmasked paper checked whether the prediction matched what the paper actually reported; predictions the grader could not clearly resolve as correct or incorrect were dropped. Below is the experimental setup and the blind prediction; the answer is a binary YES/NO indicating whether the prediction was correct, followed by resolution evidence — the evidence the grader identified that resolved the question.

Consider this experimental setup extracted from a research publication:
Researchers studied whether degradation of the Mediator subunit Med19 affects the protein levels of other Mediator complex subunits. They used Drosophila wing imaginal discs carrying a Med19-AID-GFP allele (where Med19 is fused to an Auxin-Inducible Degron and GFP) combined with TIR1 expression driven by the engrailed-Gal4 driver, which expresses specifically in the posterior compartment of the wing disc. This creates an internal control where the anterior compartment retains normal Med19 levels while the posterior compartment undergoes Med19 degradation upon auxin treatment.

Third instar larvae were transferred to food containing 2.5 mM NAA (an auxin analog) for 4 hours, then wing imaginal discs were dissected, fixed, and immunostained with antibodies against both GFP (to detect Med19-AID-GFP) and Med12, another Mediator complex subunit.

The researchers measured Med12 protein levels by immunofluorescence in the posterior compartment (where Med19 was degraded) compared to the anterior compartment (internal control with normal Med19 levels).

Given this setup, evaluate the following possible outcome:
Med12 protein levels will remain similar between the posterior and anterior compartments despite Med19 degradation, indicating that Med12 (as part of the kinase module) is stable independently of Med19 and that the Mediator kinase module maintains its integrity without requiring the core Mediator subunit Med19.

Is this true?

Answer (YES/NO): YES